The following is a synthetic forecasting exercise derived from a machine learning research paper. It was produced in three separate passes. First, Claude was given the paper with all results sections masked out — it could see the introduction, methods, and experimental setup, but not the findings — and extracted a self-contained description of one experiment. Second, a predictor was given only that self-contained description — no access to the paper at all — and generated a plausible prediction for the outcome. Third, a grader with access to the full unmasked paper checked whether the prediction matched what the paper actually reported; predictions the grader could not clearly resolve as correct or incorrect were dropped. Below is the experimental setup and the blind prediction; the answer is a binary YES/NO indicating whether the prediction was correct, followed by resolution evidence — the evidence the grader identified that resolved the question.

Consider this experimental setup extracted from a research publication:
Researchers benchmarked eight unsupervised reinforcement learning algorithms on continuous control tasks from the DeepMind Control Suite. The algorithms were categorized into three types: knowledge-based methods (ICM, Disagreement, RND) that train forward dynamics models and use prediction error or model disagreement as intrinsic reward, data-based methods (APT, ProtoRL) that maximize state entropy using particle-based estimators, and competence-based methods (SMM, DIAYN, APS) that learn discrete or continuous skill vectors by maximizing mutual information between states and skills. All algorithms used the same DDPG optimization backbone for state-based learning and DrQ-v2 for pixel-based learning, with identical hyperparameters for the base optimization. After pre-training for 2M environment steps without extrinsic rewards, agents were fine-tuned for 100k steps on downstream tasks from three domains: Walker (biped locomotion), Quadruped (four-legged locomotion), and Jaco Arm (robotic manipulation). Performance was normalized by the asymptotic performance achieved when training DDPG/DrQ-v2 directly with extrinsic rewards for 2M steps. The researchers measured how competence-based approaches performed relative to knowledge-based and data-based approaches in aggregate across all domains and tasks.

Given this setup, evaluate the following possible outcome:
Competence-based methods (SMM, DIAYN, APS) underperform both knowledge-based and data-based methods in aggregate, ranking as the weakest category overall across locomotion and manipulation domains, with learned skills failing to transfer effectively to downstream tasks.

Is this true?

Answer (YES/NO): YES